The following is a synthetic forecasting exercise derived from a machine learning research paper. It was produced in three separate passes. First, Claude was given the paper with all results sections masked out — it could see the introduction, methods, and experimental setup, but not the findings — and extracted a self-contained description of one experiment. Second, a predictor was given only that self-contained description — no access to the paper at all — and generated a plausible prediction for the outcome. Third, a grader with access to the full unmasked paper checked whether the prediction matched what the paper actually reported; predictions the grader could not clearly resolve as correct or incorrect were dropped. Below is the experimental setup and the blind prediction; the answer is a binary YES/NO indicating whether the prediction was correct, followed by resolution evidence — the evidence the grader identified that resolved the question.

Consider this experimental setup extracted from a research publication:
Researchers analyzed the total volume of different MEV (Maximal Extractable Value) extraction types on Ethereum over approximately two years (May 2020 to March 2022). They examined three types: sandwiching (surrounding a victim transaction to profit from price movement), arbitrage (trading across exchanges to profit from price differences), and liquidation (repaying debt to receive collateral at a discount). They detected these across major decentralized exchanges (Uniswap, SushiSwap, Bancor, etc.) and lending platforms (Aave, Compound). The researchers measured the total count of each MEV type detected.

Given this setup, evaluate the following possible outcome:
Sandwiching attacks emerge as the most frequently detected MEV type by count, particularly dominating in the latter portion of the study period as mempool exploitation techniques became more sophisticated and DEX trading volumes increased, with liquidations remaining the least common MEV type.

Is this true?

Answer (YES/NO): NO